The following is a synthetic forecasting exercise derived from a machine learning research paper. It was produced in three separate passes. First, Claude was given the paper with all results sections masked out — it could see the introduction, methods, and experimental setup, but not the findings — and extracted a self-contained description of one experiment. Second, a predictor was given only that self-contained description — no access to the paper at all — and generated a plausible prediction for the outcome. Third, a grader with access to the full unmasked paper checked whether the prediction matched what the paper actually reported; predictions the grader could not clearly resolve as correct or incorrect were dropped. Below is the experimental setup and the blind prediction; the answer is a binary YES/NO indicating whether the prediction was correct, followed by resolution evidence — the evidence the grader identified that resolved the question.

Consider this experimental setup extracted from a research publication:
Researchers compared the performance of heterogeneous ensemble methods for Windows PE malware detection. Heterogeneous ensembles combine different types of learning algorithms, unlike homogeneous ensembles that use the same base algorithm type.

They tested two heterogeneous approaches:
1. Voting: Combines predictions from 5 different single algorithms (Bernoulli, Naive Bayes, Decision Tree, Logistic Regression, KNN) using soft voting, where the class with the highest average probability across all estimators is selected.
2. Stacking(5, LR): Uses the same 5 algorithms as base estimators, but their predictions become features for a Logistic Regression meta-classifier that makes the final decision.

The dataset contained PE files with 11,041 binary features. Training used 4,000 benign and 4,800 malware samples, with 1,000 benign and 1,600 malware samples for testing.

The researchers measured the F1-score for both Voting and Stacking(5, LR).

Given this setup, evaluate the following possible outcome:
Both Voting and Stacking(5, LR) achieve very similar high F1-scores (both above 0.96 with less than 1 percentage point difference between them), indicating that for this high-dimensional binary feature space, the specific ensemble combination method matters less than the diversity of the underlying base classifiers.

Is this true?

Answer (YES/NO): NO